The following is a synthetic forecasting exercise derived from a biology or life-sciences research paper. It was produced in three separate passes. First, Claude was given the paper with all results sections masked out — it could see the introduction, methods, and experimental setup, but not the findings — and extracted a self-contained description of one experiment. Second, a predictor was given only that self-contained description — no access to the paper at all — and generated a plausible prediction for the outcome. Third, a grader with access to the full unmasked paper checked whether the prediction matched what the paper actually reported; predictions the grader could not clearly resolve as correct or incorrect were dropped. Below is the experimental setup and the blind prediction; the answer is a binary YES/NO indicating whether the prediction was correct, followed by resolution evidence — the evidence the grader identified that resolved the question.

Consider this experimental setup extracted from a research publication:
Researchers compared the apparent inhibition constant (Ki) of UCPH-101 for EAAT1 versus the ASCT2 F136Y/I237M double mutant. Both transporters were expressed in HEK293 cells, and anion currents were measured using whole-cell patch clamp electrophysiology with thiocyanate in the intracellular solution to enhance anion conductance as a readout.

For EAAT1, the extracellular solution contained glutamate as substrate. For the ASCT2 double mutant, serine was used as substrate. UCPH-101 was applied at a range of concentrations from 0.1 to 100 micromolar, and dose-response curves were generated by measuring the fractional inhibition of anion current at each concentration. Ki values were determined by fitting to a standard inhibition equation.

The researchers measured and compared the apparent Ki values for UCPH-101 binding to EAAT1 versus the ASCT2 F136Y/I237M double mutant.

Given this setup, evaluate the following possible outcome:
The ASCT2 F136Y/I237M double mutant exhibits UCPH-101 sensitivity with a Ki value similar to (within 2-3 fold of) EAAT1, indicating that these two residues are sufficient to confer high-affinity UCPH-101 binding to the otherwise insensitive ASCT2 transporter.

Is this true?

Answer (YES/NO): NO